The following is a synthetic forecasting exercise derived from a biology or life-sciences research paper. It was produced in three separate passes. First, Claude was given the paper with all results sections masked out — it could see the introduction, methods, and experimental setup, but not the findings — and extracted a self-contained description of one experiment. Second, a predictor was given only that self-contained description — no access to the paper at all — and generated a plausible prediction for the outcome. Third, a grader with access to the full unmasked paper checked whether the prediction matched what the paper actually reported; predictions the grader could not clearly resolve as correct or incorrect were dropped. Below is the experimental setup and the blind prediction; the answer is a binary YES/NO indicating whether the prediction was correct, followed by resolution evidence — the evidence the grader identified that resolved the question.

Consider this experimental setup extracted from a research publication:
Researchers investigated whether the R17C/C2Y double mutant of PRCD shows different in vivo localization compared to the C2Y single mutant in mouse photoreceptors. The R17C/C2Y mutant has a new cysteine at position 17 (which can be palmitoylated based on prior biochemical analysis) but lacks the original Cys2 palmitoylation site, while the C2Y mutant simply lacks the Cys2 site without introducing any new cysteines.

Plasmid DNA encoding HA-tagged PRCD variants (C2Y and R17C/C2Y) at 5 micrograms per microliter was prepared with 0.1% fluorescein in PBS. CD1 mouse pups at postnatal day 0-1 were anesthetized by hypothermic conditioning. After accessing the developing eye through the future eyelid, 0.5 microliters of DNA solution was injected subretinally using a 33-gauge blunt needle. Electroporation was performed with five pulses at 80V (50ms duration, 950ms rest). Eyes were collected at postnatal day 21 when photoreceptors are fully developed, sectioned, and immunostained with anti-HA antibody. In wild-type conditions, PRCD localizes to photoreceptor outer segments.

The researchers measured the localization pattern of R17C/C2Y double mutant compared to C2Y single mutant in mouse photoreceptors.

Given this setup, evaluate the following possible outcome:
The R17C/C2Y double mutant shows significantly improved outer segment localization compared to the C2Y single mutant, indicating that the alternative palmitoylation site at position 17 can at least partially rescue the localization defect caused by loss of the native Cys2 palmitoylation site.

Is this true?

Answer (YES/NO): NO